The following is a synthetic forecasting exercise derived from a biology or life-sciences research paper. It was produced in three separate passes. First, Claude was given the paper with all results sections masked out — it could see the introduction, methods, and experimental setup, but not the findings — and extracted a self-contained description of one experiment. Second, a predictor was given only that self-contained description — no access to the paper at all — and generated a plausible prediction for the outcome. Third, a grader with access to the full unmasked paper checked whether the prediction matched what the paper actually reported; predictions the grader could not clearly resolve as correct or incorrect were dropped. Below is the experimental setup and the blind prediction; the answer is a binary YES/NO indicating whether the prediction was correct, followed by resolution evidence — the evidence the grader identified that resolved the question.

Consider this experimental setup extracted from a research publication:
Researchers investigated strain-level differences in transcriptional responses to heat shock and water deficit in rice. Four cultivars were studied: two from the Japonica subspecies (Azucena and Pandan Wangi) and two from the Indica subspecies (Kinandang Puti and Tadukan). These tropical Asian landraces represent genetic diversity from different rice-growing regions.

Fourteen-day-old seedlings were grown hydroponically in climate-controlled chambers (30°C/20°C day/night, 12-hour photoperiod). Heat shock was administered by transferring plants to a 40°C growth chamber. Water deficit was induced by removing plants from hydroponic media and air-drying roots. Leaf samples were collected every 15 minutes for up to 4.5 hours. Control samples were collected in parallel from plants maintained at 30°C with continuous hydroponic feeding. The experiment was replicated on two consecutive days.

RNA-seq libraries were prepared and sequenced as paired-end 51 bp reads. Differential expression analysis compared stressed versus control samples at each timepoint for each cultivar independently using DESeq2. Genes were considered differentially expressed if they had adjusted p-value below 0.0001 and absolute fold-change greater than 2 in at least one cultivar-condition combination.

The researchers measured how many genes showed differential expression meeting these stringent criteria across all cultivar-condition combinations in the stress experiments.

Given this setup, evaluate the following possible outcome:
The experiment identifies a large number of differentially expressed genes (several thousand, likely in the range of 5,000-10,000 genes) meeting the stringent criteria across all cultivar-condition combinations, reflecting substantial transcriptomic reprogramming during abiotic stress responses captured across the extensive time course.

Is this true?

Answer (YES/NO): NO